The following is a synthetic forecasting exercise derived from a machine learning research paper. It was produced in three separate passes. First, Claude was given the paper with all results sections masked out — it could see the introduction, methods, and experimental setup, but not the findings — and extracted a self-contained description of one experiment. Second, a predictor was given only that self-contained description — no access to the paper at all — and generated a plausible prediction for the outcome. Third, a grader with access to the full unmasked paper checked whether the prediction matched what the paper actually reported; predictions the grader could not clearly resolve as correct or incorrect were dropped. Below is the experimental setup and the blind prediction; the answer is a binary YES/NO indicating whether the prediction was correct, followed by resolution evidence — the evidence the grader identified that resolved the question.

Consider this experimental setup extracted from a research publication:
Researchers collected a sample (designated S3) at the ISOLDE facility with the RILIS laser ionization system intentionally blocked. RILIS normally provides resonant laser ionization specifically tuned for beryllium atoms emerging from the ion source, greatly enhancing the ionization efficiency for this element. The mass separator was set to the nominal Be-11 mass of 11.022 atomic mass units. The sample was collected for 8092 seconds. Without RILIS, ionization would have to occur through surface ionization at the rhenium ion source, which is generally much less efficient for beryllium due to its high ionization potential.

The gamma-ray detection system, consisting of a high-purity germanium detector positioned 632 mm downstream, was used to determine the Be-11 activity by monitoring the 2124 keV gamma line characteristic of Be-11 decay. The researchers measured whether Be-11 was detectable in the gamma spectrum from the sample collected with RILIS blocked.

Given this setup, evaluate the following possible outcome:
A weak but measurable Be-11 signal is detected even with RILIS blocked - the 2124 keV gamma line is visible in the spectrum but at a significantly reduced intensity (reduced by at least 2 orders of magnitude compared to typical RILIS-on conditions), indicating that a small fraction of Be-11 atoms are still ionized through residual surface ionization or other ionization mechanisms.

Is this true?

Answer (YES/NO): NO